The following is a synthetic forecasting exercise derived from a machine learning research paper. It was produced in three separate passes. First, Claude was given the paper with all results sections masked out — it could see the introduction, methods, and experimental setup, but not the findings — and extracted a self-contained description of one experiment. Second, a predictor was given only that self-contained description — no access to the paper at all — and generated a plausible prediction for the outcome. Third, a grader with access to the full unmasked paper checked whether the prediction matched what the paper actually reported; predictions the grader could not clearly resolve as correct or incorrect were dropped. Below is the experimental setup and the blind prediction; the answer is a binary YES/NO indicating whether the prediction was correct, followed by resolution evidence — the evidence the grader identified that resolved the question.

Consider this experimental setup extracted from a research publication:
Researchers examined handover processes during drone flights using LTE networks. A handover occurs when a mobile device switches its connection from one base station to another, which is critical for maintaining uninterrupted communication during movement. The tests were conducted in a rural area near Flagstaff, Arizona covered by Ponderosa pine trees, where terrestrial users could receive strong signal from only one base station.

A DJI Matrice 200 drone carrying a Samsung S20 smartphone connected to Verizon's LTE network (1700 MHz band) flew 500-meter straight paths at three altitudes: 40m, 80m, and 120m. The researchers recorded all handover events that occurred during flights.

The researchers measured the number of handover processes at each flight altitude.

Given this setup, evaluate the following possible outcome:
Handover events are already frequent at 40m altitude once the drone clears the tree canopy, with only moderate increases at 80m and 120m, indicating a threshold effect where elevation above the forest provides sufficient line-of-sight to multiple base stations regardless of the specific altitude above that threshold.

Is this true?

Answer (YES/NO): NO